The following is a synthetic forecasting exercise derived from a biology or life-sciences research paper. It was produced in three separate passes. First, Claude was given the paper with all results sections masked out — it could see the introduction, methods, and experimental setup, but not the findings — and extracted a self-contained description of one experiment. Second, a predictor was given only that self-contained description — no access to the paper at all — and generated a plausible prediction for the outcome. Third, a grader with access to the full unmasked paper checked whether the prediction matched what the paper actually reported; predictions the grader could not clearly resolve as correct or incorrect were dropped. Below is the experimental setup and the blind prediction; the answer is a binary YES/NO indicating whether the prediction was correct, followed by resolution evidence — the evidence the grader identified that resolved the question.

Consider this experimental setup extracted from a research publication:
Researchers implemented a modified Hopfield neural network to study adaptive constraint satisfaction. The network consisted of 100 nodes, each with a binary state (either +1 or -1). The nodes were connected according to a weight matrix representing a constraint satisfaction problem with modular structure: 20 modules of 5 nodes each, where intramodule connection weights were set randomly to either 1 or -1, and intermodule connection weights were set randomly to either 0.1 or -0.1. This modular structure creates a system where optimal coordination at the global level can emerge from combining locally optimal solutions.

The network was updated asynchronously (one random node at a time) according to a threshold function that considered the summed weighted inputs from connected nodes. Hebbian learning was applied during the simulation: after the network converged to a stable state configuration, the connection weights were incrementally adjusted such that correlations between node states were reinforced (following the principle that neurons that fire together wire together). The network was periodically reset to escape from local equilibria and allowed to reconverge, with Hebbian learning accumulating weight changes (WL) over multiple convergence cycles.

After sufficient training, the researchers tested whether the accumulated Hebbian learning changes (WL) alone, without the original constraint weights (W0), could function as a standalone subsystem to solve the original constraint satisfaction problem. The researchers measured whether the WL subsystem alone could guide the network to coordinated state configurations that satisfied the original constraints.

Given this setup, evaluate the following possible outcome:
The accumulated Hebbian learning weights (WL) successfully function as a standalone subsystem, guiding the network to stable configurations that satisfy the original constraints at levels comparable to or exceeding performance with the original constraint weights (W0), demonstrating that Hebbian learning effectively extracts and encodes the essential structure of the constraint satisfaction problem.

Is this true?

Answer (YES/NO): YES